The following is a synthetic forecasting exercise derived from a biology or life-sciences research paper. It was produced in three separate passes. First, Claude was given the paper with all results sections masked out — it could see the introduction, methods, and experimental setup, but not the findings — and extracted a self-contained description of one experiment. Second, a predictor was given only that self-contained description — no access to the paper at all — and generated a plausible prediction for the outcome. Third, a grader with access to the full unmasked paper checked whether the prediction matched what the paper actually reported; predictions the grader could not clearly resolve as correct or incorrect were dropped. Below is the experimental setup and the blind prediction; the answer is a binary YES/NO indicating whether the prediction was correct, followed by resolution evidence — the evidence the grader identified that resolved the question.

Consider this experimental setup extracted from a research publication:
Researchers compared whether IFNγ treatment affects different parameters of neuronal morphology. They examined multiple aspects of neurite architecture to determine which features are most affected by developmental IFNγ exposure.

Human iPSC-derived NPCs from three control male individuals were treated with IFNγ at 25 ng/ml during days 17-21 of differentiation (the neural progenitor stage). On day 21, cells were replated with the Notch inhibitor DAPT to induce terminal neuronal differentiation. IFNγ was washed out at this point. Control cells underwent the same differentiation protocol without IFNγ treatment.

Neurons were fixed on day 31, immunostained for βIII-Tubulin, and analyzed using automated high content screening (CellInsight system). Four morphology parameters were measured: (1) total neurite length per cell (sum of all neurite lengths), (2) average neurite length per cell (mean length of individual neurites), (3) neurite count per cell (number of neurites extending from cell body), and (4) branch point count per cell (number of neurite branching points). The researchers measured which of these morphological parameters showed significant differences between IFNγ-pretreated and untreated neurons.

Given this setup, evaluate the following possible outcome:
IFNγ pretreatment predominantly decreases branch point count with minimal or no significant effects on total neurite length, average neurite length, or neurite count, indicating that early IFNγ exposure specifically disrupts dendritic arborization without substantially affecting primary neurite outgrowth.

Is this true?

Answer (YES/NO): NO